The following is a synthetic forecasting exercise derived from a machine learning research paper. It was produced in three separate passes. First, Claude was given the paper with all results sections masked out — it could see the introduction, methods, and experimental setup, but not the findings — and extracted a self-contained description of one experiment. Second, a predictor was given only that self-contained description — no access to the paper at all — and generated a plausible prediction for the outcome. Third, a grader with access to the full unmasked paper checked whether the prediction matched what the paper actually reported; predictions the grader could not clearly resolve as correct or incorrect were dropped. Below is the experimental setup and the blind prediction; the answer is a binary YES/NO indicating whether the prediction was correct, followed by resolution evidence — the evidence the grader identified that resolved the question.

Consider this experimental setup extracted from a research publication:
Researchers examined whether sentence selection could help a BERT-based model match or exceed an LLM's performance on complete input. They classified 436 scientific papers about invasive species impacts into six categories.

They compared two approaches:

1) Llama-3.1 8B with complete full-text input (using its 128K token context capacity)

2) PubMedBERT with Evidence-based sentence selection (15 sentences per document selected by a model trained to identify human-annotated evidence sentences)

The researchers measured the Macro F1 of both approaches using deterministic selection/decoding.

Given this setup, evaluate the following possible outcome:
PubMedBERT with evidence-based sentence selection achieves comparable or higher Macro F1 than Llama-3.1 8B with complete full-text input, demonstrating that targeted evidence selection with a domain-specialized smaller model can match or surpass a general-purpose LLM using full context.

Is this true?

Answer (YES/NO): YES